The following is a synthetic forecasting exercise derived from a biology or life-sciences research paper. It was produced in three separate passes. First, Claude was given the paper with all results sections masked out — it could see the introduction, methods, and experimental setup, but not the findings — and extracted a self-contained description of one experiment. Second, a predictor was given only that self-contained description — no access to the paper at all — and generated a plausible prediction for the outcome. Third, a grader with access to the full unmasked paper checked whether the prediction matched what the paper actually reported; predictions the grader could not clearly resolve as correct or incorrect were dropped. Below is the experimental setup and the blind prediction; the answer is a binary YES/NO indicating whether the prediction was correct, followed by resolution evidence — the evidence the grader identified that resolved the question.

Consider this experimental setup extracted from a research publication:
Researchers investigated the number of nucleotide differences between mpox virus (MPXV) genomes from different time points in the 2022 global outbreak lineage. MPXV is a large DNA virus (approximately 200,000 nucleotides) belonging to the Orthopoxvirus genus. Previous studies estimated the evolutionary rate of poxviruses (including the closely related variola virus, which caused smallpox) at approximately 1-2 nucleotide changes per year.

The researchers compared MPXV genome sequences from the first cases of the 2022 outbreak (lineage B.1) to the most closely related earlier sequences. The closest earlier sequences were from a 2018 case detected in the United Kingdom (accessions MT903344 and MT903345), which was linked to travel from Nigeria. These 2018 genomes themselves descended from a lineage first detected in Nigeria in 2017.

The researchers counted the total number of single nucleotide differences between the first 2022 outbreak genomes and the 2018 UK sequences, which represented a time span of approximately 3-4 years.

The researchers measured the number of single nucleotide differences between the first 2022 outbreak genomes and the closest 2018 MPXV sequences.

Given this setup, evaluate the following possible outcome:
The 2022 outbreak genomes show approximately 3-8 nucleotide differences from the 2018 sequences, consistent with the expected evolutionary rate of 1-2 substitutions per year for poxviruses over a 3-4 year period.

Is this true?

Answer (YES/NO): NO